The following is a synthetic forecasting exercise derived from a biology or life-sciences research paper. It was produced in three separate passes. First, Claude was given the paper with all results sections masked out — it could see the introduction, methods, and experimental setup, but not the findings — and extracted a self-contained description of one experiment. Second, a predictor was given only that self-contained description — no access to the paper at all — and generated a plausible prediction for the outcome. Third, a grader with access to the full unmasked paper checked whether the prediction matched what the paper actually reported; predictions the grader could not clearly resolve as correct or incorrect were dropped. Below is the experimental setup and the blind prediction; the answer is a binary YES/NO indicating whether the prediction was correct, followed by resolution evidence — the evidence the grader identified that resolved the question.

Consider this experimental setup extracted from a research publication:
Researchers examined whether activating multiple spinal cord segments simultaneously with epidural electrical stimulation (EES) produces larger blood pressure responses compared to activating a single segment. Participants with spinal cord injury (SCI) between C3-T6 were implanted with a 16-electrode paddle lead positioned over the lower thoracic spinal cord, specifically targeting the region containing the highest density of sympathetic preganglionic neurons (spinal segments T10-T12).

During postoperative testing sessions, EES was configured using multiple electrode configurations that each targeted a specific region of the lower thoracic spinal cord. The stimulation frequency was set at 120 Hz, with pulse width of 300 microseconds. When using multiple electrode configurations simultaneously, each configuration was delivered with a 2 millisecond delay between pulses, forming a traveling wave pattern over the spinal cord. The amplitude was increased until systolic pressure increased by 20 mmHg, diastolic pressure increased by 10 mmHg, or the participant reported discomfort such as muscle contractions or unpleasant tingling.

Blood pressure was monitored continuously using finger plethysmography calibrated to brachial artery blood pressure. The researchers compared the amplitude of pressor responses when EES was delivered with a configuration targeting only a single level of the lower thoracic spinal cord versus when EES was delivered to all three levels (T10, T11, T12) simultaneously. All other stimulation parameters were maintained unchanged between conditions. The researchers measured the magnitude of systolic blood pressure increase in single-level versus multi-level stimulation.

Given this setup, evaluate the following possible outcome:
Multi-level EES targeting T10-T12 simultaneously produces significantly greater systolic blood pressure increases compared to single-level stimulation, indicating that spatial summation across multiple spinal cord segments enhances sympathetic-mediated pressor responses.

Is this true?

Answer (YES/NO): YES